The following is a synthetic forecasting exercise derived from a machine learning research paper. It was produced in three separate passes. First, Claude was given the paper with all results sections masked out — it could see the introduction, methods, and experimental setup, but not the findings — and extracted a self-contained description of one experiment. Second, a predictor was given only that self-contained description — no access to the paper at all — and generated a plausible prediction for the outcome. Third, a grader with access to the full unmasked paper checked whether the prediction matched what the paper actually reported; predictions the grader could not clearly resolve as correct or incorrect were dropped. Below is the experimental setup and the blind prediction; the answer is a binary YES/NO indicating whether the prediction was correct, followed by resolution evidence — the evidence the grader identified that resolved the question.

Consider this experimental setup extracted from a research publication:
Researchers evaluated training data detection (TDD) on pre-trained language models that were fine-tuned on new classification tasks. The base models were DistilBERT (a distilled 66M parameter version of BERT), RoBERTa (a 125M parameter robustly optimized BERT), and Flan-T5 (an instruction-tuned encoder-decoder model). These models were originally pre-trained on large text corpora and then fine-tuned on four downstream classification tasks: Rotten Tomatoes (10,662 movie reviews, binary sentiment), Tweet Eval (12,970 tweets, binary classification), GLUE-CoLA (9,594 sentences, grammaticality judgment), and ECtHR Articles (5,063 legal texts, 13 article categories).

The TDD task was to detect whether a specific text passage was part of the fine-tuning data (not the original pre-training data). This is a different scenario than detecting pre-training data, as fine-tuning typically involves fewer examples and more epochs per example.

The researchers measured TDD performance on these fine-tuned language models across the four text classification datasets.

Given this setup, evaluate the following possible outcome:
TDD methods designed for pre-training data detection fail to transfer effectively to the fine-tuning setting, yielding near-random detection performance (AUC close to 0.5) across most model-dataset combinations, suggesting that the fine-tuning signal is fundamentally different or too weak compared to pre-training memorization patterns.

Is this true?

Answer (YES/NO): NO